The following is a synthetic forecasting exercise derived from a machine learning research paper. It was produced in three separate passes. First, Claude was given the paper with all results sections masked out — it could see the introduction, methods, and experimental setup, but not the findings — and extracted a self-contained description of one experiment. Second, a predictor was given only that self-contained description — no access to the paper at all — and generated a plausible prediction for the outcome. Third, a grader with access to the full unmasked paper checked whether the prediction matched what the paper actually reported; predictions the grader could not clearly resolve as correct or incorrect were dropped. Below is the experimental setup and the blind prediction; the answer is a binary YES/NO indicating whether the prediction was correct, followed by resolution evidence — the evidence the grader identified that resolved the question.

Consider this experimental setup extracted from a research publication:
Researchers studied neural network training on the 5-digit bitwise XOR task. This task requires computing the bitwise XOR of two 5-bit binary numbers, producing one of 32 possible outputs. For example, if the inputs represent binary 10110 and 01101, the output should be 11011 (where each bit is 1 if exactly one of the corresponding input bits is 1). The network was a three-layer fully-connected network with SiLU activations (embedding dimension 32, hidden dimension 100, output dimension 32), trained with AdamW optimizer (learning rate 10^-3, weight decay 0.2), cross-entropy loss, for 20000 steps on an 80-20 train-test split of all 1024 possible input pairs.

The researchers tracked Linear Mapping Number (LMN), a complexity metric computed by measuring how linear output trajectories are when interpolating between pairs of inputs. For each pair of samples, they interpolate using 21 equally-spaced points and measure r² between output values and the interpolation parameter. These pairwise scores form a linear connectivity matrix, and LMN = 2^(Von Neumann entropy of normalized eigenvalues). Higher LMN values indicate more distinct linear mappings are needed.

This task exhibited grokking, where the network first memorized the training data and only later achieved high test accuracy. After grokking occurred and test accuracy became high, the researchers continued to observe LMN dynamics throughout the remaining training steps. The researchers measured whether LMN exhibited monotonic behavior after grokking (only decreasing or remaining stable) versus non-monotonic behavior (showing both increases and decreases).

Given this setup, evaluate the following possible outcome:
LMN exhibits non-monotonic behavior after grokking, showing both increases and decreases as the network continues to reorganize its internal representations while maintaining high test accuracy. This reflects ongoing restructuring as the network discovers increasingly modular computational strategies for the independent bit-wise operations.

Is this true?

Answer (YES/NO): YES